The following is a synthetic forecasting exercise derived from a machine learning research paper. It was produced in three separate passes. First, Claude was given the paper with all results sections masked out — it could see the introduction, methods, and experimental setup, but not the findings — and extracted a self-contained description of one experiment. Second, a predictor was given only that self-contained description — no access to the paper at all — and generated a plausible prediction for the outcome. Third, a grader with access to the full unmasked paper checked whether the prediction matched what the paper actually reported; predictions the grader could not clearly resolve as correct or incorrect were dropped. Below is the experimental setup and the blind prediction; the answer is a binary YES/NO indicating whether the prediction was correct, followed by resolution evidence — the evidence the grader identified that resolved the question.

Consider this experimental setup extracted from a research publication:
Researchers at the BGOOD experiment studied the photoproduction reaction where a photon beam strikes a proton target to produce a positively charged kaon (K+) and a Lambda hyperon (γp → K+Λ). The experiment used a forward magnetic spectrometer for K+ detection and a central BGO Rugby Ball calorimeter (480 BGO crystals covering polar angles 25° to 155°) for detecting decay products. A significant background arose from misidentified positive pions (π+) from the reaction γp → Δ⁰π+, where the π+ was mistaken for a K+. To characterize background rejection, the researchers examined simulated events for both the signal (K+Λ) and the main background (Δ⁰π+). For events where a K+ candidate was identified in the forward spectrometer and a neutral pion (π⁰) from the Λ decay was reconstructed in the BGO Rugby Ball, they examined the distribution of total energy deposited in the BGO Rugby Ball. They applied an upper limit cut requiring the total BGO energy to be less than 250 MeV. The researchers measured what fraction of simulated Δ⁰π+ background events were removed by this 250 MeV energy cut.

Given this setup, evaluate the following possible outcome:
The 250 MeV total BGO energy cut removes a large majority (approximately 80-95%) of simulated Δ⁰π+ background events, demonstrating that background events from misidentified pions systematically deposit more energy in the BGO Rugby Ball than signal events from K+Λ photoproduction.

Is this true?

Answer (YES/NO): NO